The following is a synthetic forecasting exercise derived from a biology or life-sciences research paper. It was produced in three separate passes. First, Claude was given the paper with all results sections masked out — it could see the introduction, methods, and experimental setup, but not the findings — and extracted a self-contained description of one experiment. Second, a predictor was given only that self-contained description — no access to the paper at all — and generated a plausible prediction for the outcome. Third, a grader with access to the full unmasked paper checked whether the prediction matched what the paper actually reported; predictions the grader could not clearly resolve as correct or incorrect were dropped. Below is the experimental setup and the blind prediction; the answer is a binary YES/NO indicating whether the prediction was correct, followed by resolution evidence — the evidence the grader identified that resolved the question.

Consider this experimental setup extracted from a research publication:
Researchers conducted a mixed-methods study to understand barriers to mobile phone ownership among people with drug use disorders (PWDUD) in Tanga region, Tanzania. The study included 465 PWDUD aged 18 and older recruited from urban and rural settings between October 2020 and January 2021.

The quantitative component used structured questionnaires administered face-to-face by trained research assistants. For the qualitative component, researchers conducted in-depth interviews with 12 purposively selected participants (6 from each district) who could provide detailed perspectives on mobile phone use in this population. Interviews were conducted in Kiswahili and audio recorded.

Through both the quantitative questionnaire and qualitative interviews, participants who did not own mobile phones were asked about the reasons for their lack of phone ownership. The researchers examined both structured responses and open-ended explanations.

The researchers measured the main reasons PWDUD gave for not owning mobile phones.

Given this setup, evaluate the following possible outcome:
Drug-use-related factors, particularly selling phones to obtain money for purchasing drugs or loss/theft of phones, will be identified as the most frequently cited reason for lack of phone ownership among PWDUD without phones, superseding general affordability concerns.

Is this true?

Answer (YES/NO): YES